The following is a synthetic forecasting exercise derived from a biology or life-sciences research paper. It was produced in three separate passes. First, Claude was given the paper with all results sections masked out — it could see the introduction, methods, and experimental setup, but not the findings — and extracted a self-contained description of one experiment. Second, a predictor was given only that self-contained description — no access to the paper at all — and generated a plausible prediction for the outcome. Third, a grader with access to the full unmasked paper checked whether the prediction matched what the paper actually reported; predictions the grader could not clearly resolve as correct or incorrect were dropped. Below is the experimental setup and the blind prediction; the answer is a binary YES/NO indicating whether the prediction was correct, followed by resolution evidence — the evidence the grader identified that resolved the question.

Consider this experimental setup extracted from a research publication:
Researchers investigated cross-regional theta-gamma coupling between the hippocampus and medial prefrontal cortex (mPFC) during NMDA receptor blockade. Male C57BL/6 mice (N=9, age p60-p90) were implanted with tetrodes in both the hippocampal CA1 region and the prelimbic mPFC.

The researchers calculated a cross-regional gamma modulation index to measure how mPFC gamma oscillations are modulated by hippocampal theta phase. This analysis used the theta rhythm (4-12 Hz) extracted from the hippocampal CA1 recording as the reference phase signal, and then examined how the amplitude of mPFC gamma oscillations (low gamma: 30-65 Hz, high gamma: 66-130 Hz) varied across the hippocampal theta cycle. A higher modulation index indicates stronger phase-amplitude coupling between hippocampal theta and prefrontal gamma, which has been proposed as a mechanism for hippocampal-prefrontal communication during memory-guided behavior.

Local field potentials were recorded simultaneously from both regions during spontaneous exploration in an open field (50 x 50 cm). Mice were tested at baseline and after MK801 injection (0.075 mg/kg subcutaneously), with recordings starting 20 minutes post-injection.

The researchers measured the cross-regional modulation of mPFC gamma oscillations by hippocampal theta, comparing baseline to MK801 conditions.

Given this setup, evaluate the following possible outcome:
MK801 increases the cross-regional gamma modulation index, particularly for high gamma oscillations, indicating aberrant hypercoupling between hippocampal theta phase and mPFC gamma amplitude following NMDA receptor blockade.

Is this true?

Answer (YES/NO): NO